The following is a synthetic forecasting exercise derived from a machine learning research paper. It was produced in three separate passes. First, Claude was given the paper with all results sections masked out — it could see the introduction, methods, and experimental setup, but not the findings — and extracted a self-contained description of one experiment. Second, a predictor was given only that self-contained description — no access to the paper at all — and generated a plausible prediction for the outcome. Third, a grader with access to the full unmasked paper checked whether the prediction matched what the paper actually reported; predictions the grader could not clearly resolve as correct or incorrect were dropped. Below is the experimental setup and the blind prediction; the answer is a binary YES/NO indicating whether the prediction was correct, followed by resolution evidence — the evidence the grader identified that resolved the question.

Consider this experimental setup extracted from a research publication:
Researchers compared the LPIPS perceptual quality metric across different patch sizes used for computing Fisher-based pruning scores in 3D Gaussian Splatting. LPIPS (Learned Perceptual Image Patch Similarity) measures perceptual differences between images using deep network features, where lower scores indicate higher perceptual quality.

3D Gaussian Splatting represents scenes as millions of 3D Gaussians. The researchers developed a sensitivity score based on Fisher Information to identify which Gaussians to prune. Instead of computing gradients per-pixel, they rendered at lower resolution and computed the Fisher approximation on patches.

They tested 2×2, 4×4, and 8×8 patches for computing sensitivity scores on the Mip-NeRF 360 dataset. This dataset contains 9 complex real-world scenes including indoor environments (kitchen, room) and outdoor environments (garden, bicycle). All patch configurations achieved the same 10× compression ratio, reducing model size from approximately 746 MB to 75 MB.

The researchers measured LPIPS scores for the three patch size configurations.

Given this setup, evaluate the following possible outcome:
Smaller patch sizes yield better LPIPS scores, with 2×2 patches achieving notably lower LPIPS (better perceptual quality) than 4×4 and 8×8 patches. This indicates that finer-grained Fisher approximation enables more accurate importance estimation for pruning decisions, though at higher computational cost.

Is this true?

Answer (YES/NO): NO